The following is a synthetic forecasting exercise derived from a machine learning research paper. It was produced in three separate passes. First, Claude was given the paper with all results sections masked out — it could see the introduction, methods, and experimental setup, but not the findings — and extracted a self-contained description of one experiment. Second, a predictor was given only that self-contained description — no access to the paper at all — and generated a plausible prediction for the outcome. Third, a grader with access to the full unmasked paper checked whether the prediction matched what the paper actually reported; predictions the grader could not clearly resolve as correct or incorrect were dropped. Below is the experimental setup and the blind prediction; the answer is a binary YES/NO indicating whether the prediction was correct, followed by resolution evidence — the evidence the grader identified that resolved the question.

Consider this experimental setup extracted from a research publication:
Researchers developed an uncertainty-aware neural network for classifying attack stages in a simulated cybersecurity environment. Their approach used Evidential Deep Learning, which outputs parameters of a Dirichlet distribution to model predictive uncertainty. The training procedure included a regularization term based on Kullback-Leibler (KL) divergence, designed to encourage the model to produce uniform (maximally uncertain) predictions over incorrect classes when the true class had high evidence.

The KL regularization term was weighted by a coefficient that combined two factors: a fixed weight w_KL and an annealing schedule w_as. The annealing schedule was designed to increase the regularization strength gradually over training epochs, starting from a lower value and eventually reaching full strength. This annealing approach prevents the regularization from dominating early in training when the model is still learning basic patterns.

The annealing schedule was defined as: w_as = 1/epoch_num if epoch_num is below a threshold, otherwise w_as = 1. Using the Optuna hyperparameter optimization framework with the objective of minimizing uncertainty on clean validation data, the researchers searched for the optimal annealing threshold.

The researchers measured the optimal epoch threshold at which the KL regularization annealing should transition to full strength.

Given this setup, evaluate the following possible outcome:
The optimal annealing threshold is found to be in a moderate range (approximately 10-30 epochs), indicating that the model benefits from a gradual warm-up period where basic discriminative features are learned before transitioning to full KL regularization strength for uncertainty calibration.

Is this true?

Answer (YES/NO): YES